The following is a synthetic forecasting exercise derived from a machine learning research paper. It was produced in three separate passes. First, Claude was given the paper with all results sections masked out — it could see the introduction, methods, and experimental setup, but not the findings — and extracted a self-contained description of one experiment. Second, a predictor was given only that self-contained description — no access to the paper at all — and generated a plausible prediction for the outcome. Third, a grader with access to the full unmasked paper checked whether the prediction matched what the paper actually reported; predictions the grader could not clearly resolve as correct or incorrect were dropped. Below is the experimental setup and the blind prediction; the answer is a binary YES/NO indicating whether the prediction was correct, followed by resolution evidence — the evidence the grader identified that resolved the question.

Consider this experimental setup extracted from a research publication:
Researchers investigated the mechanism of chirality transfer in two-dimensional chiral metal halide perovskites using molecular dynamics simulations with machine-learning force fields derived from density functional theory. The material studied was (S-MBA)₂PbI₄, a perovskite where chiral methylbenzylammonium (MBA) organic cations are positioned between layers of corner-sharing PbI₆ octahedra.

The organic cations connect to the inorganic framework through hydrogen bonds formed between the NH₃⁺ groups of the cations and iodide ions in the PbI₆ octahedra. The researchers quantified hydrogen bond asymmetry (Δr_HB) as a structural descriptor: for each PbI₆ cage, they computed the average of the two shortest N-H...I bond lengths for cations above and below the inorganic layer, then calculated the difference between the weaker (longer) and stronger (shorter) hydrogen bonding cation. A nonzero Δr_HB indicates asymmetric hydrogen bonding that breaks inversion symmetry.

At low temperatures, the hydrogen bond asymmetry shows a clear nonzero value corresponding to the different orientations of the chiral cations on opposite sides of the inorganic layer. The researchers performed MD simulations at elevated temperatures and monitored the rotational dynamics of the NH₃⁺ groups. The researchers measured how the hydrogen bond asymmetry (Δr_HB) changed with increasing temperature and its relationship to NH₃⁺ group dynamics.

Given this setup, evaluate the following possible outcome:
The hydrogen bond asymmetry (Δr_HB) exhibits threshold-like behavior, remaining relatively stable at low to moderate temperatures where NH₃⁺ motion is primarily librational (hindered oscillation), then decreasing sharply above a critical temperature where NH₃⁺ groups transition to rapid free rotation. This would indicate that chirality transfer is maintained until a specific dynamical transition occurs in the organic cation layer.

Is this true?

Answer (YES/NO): NO